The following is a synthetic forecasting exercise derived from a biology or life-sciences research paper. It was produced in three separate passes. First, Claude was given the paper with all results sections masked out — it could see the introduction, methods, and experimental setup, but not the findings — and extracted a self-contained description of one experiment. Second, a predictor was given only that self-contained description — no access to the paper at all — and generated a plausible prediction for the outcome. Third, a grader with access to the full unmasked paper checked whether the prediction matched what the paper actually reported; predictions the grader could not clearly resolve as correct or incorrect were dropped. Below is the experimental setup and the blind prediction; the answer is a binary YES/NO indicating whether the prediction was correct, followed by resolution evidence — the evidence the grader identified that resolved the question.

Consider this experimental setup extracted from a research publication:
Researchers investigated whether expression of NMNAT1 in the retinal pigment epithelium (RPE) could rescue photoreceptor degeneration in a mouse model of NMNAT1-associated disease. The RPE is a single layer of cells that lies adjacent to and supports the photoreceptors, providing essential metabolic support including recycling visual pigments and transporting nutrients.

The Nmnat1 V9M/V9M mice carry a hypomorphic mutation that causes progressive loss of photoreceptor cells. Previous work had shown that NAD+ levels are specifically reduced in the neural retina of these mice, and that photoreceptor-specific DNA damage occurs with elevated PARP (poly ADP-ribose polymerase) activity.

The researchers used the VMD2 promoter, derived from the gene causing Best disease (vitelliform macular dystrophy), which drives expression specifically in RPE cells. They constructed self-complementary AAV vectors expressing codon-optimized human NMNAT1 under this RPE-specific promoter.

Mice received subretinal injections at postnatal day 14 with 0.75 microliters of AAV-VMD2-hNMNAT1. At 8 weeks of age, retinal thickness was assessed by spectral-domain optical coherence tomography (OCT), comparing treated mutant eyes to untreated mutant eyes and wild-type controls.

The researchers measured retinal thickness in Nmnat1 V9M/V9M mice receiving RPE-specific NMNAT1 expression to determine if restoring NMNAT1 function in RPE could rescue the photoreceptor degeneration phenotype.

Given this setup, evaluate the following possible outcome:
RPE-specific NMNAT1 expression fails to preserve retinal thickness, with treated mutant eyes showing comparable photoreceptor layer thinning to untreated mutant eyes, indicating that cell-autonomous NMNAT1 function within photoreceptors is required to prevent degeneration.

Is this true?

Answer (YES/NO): YES